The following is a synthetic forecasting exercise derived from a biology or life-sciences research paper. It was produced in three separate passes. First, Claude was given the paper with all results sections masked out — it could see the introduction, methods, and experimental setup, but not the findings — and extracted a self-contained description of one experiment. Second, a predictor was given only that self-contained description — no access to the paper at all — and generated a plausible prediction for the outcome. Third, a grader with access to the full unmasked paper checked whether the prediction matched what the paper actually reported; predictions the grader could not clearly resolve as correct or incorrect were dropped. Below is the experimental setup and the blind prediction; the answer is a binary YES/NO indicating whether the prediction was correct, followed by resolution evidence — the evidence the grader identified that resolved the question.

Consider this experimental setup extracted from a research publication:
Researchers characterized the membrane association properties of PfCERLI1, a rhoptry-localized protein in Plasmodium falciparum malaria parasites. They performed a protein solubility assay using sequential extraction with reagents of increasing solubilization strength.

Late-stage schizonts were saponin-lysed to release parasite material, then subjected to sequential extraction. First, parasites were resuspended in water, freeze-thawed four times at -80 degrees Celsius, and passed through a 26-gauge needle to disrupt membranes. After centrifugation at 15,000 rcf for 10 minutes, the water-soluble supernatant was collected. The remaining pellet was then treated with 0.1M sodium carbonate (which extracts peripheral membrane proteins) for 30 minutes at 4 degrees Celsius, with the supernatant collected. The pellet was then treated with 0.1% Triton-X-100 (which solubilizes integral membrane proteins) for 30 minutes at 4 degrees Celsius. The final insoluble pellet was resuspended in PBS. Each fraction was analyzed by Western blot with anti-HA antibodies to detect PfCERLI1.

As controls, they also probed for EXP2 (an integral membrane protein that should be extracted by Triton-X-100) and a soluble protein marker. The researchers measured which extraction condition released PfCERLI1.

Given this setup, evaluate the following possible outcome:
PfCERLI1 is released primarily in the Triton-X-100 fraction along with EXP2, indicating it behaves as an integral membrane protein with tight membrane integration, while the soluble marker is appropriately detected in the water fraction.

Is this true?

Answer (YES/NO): NO